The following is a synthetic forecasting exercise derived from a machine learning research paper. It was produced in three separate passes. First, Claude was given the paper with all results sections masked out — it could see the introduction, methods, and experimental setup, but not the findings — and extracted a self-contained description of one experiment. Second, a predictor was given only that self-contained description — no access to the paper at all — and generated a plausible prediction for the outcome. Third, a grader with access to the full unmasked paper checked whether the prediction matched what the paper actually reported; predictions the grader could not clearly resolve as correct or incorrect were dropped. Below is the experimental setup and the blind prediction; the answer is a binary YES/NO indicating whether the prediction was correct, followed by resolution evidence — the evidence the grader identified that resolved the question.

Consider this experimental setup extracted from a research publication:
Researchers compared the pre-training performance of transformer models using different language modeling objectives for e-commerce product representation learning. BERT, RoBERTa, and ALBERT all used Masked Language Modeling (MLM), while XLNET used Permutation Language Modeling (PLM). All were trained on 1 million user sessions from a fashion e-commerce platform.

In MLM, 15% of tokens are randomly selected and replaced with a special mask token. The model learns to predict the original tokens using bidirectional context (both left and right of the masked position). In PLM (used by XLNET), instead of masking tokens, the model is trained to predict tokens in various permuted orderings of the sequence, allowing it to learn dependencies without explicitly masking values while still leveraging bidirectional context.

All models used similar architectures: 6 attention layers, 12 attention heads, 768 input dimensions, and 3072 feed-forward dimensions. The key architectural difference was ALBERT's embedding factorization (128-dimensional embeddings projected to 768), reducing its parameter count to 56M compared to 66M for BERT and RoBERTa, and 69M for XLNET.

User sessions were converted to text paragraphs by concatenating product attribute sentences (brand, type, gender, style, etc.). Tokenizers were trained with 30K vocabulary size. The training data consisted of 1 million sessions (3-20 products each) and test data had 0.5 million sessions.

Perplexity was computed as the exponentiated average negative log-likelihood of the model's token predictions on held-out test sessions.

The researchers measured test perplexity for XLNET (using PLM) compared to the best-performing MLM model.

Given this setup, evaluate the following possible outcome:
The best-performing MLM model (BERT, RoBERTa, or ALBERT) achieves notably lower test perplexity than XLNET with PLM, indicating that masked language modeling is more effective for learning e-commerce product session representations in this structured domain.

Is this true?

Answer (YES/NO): NO